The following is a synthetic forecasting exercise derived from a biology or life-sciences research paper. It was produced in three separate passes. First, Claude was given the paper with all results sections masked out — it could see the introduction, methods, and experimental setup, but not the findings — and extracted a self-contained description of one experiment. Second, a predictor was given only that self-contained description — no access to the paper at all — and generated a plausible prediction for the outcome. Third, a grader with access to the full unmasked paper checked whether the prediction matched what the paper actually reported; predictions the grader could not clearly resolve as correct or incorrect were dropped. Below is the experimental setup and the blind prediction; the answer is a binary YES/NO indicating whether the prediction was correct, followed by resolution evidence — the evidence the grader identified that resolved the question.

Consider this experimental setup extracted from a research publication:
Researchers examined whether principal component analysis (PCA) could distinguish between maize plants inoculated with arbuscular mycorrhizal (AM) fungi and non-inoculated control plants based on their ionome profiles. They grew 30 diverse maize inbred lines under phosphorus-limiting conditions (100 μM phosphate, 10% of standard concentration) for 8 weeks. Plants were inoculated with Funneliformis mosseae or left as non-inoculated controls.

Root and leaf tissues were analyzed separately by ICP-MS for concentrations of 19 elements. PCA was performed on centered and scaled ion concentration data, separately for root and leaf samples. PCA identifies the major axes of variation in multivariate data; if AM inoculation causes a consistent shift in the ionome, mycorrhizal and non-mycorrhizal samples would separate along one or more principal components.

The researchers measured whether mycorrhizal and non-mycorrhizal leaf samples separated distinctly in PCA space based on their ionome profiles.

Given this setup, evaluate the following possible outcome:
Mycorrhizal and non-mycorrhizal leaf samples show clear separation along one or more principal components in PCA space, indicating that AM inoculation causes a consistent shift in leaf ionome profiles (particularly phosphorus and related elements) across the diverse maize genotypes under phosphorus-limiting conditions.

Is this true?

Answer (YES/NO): NO